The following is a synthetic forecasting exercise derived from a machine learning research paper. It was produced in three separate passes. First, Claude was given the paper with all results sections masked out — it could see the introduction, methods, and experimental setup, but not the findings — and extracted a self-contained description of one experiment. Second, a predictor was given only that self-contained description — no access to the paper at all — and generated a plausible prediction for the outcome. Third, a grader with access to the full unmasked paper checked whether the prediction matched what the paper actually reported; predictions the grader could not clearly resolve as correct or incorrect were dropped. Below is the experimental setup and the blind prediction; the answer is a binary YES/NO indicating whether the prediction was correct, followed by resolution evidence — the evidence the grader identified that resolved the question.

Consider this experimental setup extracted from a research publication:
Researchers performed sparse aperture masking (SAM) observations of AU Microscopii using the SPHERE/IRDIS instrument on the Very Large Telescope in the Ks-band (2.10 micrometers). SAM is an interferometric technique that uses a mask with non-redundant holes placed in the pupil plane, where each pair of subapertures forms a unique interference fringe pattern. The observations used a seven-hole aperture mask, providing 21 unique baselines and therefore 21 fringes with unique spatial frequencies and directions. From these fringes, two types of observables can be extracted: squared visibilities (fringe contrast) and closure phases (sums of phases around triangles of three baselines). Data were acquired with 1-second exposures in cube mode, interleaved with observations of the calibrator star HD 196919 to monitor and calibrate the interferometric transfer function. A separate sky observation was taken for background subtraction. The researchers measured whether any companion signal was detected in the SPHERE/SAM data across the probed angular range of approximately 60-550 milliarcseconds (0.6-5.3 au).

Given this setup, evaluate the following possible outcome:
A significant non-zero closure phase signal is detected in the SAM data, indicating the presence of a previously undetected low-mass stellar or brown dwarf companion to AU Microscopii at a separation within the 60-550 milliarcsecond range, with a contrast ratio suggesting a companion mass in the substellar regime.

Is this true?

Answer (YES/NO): NO